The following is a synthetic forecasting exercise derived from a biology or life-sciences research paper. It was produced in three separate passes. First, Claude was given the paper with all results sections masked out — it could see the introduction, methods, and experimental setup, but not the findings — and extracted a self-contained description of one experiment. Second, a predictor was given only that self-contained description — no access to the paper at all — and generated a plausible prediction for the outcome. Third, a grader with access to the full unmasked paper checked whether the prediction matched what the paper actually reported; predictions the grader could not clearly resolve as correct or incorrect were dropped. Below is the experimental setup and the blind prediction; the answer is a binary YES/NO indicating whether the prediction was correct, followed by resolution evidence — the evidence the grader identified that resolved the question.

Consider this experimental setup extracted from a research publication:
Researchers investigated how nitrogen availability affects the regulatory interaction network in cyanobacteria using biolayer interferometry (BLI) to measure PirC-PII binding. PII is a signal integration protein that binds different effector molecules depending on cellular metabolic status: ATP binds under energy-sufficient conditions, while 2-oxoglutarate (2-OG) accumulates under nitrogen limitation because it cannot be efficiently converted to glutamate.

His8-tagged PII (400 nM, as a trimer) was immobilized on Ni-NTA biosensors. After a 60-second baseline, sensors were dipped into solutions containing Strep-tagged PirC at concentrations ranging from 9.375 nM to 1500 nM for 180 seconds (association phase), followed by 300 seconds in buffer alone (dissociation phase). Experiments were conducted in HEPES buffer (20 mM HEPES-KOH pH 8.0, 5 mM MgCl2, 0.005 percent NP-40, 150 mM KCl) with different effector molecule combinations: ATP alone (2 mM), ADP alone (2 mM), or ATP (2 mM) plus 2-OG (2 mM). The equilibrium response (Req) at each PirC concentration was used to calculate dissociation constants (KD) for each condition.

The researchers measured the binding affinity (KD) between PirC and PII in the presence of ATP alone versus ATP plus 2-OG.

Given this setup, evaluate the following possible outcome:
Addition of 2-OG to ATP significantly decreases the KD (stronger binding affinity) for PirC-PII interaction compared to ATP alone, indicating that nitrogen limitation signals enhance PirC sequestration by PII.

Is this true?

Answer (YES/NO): NO